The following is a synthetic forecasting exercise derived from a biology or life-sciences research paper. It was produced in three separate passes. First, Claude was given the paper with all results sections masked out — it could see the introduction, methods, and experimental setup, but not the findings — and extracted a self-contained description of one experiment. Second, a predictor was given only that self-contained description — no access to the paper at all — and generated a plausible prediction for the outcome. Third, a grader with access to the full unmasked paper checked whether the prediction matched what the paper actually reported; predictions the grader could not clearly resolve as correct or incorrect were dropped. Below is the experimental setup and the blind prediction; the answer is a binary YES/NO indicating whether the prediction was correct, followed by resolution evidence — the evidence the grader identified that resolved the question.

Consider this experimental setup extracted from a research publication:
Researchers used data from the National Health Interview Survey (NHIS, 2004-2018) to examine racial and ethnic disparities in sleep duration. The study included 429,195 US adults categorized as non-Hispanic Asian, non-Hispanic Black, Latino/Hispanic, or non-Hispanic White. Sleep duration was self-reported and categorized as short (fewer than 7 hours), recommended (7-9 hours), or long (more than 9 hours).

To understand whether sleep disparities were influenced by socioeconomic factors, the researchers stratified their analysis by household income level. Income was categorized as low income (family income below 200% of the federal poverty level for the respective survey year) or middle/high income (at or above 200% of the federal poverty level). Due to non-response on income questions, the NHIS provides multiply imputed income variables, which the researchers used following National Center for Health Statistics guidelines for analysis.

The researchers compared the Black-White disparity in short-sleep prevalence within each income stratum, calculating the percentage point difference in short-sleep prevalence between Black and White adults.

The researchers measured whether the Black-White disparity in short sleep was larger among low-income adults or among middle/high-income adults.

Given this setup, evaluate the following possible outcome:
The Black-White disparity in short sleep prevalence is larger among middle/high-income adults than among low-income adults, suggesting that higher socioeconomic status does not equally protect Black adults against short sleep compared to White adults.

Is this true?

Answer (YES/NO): YES